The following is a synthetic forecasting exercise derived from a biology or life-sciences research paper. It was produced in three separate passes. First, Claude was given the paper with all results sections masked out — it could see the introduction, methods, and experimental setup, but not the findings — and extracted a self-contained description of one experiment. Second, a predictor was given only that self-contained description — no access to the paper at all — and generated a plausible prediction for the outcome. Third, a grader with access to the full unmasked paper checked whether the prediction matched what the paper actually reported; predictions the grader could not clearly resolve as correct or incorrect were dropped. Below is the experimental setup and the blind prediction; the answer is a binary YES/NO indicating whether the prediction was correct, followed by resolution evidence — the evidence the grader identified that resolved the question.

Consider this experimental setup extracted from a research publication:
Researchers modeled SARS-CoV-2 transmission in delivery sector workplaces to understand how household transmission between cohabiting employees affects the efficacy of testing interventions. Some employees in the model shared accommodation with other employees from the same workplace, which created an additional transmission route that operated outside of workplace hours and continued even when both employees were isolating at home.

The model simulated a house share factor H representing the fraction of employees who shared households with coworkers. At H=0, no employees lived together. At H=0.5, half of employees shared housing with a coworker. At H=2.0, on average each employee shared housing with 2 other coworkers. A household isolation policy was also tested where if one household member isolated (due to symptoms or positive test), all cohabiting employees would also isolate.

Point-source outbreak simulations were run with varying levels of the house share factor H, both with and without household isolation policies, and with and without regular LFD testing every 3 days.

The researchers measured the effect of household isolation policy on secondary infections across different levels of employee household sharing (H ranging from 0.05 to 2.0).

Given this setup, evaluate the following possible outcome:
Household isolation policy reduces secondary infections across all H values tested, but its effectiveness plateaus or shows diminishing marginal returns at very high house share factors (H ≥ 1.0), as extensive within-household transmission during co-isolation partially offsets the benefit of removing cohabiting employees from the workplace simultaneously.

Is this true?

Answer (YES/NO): NO